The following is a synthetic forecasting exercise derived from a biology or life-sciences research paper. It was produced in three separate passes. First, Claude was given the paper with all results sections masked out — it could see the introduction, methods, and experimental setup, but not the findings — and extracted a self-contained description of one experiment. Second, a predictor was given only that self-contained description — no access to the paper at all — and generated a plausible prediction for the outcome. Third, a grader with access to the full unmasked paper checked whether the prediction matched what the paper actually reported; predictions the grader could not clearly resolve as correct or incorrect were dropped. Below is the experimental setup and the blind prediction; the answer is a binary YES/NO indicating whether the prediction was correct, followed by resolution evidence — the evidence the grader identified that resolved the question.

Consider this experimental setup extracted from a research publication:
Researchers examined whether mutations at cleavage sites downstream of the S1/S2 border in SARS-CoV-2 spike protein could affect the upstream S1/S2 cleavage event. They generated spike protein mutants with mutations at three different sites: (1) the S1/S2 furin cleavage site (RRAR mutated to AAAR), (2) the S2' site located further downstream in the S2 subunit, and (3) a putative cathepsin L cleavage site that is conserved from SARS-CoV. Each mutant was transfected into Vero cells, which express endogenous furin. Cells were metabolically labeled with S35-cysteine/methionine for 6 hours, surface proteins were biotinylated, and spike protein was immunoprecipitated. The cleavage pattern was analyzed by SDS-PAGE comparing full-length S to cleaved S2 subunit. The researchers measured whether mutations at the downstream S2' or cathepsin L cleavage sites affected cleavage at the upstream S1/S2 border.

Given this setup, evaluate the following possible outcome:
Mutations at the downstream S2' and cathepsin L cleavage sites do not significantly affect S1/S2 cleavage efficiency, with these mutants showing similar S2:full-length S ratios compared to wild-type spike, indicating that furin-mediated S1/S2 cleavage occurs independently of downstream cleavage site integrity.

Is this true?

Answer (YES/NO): NO